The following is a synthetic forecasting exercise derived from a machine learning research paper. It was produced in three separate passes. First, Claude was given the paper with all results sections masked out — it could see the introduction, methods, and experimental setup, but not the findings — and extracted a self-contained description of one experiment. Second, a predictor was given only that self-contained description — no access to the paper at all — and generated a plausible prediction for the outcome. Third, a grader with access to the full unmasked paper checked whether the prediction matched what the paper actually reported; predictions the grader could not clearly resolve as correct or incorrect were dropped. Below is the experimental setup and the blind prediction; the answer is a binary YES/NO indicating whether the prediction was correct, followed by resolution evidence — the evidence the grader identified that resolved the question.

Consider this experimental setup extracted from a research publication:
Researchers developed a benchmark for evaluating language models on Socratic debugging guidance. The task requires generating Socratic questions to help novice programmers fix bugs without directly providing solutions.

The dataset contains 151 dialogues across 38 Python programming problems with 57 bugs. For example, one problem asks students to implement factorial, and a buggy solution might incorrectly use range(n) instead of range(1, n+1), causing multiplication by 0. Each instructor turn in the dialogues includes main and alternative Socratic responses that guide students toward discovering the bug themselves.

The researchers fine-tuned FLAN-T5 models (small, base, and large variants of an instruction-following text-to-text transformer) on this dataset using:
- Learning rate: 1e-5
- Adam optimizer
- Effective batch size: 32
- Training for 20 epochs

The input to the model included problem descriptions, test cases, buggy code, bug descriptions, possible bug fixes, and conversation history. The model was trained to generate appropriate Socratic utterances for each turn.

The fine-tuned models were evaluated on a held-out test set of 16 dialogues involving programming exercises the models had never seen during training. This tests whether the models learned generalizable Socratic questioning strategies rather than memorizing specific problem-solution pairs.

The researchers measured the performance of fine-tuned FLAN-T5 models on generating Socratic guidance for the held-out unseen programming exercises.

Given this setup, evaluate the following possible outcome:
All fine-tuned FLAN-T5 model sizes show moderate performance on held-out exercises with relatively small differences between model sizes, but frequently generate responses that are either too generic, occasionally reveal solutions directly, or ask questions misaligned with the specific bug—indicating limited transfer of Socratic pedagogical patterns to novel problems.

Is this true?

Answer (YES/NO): NO